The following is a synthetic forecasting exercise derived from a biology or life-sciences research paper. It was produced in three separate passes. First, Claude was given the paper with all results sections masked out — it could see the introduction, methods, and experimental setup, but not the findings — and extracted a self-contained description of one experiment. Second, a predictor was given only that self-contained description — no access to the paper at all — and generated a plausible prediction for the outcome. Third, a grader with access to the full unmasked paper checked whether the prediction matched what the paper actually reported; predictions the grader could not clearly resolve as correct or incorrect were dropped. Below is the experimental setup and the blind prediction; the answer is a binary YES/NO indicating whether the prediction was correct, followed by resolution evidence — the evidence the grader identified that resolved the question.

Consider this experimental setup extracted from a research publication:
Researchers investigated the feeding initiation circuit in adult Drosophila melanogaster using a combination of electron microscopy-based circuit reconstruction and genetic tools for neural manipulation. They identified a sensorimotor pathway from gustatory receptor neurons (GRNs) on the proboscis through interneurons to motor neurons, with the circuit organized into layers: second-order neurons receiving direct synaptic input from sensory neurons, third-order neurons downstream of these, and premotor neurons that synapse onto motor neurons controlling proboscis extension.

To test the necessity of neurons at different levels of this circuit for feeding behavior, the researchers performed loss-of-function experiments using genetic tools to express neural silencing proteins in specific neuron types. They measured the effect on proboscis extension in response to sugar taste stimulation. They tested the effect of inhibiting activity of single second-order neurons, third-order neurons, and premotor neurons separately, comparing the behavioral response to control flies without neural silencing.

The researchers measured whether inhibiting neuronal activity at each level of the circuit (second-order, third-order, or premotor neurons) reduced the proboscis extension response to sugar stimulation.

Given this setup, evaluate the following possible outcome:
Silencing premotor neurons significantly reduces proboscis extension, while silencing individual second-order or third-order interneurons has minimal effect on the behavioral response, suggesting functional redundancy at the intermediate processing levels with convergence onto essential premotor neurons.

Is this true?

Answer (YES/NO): NO